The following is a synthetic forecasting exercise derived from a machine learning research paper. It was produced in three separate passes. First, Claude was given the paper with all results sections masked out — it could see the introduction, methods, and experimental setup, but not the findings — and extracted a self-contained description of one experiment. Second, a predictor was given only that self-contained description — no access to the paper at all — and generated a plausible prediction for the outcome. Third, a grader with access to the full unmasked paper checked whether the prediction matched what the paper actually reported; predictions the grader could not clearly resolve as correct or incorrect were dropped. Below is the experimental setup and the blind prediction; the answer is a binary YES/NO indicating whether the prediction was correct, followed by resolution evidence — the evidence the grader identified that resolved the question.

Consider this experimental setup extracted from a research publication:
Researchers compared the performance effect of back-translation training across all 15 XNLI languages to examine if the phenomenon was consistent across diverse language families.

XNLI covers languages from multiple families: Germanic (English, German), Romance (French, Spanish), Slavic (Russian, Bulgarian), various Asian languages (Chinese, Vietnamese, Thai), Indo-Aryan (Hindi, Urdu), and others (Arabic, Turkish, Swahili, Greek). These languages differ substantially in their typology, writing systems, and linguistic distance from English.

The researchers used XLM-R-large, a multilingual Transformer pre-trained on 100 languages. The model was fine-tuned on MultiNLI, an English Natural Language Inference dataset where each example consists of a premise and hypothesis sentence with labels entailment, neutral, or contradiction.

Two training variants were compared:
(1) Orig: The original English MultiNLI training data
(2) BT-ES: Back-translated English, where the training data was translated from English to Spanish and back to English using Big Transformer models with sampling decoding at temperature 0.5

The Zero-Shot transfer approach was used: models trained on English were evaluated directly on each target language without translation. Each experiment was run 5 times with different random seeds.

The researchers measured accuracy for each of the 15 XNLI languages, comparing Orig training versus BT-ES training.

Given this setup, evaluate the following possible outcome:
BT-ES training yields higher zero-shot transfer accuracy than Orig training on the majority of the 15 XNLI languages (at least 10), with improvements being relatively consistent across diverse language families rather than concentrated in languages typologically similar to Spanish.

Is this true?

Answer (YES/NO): YES